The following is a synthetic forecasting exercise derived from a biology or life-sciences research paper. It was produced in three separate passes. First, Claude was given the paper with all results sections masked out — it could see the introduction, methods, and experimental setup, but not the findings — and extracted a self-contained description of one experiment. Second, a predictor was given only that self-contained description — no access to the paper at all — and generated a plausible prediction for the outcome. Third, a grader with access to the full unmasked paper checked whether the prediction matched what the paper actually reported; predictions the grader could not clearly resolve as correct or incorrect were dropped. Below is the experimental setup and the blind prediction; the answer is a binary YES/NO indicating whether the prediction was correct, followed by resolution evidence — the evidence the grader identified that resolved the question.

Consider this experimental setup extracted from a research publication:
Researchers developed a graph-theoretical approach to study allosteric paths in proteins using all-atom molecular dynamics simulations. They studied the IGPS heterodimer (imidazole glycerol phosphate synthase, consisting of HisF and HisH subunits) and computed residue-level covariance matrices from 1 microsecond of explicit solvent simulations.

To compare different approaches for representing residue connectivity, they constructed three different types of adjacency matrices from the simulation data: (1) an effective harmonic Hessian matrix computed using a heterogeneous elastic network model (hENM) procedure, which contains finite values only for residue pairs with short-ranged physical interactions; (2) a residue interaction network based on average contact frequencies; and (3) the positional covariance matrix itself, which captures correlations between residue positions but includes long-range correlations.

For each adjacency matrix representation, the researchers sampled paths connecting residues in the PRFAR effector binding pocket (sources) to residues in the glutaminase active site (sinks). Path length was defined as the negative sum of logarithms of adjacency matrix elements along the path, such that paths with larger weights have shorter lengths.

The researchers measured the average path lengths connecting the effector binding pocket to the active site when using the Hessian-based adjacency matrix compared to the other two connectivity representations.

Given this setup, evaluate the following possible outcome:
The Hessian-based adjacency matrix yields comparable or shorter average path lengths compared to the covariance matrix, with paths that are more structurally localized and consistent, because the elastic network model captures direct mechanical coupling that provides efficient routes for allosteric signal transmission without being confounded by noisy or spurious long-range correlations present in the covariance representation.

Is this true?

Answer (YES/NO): NO